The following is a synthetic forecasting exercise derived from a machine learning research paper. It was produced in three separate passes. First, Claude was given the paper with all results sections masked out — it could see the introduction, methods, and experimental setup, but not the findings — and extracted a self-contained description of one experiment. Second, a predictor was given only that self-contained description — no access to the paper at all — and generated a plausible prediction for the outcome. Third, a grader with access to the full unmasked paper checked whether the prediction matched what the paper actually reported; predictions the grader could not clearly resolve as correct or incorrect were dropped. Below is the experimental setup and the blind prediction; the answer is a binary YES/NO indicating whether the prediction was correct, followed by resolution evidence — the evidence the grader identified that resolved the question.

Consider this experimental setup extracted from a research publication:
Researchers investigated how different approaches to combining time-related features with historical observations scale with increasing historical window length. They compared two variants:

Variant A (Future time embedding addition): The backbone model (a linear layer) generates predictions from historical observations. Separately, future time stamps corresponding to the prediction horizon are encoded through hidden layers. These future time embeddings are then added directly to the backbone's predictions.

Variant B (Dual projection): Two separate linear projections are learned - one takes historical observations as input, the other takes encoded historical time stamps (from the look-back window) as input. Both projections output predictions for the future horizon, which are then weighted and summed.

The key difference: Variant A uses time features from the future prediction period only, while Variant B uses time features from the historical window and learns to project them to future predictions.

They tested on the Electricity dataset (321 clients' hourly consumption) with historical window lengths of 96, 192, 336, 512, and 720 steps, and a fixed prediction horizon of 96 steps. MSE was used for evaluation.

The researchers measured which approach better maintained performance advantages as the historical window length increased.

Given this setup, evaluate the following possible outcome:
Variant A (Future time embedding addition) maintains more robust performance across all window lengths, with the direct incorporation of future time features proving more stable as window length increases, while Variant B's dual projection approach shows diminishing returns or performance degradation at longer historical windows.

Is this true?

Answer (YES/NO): NO